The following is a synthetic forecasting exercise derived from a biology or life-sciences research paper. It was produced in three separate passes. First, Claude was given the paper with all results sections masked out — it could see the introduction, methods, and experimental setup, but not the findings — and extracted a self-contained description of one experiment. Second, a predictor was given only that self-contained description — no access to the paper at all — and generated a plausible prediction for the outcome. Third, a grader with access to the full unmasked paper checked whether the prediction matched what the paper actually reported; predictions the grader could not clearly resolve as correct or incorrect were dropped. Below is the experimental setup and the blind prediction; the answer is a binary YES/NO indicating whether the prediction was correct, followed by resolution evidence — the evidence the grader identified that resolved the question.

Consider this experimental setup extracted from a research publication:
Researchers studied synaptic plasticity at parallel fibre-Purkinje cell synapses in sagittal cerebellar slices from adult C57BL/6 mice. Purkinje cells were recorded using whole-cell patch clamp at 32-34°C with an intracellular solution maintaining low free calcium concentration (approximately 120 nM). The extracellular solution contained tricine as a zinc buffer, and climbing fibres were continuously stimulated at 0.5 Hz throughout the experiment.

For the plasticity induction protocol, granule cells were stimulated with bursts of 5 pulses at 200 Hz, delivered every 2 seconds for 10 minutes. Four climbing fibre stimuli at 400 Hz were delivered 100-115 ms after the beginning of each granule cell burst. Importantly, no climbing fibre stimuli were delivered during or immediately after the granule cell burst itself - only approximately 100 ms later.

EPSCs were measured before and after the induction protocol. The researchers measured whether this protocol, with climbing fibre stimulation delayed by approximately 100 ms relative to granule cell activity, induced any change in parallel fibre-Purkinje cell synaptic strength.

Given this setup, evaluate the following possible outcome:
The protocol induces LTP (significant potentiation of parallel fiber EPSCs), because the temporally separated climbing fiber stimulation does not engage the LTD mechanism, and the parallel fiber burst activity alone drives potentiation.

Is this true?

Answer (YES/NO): NO